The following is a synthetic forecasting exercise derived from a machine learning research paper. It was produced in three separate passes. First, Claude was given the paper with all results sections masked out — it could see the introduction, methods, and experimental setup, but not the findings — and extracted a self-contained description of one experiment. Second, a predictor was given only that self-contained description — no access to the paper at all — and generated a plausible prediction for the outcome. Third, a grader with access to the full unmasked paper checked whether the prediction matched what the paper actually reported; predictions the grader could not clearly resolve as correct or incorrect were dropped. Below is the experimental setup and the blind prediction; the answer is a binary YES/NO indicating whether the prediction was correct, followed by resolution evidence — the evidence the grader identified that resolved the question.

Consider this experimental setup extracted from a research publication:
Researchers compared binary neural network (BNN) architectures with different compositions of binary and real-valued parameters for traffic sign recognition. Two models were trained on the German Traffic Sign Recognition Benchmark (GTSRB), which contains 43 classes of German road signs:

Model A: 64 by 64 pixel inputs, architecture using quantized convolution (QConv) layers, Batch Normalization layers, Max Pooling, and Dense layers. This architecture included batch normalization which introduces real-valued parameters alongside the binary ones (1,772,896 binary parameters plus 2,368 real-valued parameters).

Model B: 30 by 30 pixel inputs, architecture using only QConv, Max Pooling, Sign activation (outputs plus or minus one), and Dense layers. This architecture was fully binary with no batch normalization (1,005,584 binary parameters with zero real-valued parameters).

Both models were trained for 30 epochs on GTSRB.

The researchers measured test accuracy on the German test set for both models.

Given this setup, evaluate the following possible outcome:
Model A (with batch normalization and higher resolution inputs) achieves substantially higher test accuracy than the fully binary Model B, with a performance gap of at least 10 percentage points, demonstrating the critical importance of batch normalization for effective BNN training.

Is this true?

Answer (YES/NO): YES